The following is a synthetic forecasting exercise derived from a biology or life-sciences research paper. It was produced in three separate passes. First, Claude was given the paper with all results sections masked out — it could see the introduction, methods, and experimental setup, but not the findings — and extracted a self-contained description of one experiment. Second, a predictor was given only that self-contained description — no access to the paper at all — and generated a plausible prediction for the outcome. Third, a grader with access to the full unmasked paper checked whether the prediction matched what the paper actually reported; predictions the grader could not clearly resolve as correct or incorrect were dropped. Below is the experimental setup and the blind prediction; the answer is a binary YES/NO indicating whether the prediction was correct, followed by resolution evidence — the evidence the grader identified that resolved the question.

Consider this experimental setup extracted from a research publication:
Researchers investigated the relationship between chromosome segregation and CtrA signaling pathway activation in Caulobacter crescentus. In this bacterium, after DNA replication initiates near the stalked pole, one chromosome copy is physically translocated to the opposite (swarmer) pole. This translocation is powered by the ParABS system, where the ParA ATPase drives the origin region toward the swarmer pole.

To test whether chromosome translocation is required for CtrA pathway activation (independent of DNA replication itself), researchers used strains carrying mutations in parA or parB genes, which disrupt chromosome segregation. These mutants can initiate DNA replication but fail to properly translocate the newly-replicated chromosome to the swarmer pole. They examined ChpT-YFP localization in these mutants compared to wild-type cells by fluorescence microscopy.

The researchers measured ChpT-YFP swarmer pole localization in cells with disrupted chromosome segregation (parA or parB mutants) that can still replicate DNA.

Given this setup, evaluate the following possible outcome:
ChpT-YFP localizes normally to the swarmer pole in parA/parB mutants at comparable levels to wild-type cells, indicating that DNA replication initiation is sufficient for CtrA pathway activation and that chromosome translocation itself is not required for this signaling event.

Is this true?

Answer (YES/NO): NO